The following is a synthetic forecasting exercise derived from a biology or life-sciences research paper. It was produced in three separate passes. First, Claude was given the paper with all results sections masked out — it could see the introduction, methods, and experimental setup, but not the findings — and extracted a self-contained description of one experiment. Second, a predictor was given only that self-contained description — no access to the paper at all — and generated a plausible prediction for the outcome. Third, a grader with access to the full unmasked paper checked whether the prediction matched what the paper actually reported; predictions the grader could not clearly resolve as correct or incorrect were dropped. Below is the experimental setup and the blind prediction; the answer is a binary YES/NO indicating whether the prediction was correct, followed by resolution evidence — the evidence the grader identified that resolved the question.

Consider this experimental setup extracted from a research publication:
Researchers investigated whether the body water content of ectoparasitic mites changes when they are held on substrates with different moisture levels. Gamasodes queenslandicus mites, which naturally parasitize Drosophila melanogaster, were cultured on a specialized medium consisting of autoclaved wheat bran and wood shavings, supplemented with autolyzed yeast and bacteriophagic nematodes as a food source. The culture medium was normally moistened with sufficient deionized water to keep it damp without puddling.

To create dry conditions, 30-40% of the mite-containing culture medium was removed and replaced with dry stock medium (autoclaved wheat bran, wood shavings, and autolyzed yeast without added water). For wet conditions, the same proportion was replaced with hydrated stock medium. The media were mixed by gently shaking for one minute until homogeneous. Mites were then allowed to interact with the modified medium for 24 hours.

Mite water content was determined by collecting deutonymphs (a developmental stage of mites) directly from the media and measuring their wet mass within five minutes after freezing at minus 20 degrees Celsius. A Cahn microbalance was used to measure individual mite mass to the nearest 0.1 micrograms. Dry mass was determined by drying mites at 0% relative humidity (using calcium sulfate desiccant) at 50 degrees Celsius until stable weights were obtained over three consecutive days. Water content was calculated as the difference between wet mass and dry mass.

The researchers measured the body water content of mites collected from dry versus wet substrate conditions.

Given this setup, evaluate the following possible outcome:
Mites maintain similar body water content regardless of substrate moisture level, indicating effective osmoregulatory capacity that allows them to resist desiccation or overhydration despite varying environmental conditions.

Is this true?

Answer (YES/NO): NO